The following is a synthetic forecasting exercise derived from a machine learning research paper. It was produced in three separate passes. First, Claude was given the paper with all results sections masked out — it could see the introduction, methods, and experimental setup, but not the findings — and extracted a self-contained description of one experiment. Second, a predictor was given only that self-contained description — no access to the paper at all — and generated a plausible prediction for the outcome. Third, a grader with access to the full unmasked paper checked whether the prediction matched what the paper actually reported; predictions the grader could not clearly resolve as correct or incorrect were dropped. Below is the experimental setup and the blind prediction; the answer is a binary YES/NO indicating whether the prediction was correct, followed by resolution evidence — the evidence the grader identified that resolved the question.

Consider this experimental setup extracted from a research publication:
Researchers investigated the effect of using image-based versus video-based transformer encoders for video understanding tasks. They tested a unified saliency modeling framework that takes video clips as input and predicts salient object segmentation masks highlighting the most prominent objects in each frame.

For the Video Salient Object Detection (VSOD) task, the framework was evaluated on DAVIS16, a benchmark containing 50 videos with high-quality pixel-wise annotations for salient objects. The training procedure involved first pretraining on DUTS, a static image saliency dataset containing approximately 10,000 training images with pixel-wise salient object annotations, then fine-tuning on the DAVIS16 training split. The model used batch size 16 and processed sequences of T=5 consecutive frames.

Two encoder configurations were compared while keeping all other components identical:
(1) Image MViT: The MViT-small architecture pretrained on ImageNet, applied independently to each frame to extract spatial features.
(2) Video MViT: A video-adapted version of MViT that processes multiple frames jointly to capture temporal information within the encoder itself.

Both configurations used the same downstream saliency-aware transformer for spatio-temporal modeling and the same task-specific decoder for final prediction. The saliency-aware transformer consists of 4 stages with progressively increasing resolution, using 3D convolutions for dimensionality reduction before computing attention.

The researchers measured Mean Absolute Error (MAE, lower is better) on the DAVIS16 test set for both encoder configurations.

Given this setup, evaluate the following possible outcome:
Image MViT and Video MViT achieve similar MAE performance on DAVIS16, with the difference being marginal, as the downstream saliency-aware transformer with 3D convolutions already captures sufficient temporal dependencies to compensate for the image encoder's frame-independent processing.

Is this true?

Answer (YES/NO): NO